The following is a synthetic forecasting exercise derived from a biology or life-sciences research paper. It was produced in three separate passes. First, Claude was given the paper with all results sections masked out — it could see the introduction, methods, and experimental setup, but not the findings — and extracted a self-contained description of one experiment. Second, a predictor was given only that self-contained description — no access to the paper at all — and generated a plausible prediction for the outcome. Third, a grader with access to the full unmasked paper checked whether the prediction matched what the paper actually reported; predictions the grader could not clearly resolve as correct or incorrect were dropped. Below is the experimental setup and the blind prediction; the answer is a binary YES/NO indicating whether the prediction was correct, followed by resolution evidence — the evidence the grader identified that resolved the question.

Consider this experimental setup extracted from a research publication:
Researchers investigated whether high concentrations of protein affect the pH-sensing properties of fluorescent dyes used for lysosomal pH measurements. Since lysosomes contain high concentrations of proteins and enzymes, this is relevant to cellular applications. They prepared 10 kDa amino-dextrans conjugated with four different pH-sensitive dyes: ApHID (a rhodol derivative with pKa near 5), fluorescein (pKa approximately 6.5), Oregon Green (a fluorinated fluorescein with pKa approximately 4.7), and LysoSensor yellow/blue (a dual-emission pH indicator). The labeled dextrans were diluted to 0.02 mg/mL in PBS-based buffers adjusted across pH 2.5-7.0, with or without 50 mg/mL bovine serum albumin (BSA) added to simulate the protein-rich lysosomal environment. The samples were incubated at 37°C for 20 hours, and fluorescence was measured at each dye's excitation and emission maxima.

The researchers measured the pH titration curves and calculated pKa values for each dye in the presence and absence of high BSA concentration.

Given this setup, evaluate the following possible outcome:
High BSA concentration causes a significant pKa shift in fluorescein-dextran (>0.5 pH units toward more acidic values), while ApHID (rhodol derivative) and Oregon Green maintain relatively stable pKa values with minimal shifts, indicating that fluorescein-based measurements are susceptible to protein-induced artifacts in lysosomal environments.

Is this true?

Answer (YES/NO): NO